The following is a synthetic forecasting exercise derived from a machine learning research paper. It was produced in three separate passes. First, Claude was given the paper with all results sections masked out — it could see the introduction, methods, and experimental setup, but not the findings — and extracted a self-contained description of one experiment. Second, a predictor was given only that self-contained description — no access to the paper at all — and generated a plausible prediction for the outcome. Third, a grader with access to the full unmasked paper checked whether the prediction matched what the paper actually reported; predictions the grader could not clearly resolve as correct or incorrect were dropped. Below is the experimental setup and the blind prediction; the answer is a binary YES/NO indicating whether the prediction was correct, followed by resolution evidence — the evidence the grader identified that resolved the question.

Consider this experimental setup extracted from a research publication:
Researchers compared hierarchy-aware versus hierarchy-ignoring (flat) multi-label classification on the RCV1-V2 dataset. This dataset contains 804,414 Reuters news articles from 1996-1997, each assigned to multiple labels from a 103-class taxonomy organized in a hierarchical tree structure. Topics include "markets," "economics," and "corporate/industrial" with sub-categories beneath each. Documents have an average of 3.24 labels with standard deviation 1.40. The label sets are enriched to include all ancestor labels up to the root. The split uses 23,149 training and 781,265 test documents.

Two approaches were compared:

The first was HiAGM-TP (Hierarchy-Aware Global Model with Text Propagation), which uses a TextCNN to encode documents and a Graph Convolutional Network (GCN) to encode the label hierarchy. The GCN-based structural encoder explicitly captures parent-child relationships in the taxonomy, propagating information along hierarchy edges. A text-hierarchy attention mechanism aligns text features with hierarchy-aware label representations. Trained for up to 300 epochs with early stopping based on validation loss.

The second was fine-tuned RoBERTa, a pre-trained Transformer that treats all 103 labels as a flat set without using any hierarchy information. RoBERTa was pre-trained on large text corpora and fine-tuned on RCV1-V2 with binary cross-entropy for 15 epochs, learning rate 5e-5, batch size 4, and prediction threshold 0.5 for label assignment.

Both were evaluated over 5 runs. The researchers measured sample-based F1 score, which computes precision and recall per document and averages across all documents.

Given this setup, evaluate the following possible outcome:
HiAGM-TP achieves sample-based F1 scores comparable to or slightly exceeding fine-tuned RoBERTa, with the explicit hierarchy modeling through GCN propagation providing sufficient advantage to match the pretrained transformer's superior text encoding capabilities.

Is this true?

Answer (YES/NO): NO